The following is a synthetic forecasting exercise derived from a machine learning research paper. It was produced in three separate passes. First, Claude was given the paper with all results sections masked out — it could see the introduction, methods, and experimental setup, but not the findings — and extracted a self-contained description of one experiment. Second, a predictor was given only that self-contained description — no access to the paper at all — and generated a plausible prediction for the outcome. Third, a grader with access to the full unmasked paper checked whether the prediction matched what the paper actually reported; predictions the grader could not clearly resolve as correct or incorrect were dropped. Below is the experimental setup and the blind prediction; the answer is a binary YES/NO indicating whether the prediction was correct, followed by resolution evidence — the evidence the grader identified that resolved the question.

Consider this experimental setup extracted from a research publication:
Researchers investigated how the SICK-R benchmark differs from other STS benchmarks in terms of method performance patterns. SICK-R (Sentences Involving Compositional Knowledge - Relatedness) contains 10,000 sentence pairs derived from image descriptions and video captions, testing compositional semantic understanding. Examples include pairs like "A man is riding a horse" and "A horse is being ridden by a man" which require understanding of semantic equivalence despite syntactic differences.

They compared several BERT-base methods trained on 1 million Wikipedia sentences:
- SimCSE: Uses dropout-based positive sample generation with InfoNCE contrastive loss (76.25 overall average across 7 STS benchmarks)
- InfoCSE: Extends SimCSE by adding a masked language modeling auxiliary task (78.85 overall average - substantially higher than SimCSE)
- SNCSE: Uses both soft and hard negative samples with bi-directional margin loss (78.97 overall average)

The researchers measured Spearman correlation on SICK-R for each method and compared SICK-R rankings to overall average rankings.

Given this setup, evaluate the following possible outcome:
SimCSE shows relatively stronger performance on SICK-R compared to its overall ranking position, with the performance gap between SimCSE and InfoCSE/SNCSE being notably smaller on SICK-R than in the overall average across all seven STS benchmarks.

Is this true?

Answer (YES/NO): YES